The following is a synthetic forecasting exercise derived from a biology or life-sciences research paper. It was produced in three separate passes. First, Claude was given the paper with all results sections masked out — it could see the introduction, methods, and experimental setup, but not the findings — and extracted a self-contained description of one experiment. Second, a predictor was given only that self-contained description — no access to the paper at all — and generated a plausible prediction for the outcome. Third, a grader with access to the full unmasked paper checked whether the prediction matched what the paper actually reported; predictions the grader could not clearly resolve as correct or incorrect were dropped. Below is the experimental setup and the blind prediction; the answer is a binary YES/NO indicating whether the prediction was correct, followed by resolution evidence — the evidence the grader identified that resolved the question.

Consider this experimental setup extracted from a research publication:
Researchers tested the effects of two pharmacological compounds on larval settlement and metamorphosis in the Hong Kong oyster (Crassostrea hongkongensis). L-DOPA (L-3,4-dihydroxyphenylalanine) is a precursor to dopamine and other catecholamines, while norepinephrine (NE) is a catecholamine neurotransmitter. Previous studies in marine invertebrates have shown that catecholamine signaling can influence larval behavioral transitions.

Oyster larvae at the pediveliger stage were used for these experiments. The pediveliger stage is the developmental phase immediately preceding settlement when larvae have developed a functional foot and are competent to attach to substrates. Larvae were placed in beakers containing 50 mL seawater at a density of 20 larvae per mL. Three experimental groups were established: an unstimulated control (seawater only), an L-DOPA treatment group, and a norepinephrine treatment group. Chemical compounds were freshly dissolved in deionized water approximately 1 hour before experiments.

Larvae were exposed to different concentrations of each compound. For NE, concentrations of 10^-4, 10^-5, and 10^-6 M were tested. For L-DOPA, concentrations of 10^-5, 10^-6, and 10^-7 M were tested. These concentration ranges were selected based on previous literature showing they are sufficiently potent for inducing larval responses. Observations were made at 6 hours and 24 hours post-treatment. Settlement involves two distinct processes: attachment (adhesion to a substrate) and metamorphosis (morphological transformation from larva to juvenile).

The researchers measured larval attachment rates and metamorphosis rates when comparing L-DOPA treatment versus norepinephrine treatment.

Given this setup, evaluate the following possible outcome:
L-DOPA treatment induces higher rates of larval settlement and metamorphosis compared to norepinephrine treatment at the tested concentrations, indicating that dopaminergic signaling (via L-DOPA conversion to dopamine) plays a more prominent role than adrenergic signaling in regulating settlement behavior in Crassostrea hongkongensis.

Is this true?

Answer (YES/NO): NO